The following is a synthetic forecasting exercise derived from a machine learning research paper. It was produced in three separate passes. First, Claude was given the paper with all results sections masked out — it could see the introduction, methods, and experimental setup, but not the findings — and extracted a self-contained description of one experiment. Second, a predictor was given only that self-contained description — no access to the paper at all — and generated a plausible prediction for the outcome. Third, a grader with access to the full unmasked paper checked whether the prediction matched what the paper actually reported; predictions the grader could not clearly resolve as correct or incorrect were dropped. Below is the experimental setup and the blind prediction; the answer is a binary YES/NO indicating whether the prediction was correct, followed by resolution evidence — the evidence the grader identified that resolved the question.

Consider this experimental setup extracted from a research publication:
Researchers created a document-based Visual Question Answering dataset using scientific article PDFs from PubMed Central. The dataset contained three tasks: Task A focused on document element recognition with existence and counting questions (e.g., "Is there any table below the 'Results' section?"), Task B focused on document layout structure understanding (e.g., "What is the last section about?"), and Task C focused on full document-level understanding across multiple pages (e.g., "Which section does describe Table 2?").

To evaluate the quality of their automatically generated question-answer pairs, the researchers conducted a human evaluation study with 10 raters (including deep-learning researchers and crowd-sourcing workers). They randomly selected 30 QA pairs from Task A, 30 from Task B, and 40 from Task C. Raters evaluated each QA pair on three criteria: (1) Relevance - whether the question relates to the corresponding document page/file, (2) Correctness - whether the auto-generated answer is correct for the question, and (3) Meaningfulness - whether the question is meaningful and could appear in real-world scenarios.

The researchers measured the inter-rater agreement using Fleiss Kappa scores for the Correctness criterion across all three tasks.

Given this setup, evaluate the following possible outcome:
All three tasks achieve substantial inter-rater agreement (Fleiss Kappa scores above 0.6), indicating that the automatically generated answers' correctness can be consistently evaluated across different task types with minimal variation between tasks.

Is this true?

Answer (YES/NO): NO